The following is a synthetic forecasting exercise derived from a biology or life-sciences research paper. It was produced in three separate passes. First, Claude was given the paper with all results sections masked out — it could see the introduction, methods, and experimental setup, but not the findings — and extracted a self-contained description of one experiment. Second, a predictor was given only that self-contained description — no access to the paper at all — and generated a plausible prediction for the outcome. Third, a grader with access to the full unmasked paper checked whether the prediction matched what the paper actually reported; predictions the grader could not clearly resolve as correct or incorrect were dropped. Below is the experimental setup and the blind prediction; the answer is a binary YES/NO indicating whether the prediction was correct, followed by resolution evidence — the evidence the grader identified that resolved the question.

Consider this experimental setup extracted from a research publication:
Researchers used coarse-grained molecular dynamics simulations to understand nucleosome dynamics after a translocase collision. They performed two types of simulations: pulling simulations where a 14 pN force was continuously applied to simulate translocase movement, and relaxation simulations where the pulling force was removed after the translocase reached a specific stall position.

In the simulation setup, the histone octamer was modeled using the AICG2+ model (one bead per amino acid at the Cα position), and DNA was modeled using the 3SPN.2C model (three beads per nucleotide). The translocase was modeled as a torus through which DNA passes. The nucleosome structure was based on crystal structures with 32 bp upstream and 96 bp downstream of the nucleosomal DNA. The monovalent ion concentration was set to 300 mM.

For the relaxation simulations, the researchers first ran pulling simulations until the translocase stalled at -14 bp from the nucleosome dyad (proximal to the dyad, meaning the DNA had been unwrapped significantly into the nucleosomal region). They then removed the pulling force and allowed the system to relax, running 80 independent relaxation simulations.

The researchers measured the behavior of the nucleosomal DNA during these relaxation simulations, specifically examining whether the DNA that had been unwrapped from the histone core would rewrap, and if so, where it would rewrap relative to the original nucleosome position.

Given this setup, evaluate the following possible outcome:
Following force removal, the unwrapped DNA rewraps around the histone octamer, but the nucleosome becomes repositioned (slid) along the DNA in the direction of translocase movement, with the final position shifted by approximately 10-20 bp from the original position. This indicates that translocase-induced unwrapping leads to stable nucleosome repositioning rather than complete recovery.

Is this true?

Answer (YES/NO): NO